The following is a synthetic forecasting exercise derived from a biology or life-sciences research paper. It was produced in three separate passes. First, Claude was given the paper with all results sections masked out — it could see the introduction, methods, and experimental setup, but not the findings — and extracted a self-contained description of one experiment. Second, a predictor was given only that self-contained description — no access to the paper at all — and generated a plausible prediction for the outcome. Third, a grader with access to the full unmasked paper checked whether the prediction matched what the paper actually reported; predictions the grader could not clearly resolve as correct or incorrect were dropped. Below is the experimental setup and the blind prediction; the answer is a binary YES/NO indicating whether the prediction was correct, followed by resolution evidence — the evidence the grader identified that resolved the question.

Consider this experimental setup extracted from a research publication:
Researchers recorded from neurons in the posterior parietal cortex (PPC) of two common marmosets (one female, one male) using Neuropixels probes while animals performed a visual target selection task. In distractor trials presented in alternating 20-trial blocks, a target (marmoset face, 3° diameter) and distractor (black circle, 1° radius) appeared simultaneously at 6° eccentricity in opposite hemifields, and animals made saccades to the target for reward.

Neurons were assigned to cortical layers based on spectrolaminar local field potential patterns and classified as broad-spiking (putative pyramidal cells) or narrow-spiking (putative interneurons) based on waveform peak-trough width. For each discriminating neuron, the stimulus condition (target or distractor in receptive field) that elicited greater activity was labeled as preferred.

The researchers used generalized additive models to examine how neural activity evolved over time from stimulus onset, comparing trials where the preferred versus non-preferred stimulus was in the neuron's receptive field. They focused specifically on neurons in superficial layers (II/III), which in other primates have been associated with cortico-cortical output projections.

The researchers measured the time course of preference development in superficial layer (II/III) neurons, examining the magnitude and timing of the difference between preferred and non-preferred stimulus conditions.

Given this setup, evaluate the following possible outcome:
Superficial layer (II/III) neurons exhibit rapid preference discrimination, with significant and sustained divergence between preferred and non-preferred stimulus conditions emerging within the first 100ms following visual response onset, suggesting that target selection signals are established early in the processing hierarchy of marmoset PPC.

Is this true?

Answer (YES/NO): YES